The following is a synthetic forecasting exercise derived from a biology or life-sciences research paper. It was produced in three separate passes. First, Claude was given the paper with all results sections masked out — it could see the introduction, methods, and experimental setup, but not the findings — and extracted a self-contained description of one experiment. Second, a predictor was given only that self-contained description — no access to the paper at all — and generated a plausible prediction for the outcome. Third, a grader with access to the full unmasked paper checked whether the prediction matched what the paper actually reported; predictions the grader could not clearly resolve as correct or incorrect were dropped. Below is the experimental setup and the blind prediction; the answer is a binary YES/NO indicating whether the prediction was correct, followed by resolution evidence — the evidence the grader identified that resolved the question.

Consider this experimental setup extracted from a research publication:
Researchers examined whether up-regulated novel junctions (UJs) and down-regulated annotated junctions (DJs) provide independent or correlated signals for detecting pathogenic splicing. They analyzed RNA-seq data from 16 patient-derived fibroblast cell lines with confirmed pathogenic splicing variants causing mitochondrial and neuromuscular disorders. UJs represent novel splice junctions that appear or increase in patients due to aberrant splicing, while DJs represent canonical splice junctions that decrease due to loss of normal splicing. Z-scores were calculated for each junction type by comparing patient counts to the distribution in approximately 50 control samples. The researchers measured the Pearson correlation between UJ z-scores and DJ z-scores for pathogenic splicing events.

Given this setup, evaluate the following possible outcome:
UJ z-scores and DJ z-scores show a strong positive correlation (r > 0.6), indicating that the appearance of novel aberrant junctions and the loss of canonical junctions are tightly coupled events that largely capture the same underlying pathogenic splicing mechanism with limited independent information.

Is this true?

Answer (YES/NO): NO